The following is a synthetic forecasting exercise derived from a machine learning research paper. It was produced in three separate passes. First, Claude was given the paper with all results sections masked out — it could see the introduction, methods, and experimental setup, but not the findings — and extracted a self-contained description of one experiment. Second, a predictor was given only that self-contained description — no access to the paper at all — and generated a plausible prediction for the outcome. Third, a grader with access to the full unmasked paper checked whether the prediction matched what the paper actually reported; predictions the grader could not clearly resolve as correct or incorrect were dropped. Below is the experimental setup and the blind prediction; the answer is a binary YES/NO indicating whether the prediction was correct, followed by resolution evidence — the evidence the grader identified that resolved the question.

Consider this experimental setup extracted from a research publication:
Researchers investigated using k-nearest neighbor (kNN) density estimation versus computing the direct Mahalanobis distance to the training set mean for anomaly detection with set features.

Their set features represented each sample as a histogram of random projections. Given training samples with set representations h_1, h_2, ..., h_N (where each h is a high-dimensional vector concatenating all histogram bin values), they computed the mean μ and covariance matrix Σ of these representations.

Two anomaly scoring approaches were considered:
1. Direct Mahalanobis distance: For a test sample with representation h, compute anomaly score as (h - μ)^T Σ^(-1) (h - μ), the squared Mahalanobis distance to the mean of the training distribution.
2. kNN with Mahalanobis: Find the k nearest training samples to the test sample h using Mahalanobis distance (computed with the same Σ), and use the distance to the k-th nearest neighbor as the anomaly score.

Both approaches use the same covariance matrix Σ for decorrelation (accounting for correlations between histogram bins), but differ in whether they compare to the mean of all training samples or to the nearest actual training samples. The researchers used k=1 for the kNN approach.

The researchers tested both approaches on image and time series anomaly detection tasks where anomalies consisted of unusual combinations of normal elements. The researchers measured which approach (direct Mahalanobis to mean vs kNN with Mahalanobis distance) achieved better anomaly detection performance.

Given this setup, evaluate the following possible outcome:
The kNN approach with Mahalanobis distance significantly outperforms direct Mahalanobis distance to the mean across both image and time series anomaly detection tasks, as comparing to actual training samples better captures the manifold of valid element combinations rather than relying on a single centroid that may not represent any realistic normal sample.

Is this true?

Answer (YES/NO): NO